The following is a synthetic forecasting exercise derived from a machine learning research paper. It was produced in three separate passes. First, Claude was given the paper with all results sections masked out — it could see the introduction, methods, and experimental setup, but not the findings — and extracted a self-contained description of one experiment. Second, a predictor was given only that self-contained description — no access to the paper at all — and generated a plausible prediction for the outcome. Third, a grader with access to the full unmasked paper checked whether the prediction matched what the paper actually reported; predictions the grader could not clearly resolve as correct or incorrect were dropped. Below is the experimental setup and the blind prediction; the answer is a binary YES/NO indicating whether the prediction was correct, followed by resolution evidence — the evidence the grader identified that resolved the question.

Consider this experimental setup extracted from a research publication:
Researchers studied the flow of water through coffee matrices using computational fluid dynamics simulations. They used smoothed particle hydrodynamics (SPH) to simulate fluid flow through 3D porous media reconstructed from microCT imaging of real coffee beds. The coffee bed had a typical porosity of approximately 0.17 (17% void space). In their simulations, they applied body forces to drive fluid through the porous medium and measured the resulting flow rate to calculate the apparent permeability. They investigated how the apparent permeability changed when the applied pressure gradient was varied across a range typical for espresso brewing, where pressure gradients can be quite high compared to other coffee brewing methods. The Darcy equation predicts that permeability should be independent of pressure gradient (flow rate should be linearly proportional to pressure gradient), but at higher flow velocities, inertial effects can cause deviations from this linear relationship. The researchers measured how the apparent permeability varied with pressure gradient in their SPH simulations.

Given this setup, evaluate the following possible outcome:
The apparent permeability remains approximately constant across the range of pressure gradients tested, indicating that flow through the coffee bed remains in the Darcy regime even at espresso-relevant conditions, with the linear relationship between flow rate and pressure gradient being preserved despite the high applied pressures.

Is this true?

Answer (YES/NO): NO